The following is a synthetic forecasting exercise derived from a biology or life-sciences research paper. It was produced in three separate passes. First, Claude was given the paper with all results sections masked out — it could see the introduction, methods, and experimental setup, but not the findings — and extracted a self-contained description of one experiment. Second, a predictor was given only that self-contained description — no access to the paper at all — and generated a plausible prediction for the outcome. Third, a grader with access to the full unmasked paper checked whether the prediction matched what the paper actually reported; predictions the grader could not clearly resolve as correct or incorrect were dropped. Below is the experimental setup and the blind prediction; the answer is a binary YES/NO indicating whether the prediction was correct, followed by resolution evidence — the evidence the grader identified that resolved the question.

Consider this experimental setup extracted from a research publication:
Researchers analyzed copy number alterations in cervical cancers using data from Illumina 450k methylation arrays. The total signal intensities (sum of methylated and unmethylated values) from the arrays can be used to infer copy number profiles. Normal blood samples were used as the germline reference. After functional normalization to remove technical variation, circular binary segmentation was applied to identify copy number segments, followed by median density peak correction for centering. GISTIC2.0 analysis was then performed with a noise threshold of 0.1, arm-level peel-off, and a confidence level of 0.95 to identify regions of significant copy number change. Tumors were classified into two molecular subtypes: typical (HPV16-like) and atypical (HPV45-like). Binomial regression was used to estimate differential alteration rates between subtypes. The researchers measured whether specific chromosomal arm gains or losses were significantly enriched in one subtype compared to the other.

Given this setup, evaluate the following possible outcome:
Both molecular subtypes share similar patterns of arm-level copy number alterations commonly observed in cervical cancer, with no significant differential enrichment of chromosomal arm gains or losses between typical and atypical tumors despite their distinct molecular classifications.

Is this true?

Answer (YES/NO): NO